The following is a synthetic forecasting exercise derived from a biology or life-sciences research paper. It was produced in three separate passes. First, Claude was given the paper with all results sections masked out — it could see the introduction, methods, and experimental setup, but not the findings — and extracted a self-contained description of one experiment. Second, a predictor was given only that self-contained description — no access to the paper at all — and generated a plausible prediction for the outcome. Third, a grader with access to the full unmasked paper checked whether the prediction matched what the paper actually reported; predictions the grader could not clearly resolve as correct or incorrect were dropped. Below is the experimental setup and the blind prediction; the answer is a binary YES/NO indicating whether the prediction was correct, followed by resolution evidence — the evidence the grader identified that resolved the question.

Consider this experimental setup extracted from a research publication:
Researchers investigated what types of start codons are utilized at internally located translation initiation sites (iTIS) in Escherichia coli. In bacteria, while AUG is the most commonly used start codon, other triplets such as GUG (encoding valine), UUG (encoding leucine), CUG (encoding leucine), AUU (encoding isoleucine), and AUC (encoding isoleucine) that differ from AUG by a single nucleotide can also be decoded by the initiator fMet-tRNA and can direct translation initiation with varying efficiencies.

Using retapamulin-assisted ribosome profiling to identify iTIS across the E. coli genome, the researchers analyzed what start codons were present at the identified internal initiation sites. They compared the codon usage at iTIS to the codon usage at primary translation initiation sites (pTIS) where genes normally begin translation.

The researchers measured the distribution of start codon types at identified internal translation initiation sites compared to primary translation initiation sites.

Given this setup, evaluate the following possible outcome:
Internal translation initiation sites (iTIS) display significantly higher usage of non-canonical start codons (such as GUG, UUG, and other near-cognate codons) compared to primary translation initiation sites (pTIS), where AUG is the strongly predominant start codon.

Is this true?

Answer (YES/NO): NO